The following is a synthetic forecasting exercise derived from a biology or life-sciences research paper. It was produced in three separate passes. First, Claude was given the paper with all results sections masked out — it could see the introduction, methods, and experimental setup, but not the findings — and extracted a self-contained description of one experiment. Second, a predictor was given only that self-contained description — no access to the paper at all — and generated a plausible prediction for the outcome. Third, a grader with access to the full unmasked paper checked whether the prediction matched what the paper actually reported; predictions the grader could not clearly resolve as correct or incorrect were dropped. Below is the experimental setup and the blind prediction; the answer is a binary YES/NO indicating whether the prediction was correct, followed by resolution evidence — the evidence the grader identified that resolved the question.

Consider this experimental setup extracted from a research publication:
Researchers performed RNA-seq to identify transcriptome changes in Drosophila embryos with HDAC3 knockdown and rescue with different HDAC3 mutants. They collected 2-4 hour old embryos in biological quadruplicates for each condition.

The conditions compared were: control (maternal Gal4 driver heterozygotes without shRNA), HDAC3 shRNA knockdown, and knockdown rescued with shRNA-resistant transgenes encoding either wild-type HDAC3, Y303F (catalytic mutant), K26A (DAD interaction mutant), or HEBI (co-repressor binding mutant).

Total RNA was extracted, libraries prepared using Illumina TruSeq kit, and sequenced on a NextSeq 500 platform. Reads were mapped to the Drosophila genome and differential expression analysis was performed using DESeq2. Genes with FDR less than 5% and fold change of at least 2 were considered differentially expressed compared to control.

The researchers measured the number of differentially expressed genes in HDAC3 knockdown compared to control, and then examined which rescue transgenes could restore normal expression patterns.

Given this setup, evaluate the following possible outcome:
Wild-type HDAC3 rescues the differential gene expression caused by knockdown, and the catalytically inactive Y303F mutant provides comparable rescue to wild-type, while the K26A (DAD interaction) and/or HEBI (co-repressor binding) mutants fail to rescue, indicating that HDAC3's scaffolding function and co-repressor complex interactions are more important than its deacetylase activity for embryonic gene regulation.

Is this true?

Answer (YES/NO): NO